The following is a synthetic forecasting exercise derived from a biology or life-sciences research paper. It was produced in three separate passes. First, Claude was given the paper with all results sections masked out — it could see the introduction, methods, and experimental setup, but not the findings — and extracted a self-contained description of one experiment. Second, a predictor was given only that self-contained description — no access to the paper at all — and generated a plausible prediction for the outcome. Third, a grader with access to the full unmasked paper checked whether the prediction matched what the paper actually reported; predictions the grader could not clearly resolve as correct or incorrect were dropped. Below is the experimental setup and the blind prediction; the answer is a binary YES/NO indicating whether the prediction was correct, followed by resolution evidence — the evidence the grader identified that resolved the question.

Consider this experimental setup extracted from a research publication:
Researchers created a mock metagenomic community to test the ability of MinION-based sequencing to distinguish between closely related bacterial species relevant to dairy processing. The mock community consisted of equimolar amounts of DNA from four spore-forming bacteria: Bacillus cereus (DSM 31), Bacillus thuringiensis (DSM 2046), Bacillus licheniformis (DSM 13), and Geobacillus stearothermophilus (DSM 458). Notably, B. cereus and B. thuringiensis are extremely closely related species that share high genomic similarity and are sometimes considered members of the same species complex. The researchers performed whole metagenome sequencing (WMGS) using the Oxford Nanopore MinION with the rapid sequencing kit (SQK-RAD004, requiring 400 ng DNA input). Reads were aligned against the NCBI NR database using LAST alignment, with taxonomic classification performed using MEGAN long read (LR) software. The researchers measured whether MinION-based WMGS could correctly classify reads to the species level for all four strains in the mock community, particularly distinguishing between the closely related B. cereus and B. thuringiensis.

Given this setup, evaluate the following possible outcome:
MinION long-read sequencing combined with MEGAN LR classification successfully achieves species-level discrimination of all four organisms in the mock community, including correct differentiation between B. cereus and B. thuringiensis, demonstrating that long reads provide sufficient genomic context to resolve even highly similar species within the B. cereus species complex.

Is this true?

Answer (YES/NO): YES